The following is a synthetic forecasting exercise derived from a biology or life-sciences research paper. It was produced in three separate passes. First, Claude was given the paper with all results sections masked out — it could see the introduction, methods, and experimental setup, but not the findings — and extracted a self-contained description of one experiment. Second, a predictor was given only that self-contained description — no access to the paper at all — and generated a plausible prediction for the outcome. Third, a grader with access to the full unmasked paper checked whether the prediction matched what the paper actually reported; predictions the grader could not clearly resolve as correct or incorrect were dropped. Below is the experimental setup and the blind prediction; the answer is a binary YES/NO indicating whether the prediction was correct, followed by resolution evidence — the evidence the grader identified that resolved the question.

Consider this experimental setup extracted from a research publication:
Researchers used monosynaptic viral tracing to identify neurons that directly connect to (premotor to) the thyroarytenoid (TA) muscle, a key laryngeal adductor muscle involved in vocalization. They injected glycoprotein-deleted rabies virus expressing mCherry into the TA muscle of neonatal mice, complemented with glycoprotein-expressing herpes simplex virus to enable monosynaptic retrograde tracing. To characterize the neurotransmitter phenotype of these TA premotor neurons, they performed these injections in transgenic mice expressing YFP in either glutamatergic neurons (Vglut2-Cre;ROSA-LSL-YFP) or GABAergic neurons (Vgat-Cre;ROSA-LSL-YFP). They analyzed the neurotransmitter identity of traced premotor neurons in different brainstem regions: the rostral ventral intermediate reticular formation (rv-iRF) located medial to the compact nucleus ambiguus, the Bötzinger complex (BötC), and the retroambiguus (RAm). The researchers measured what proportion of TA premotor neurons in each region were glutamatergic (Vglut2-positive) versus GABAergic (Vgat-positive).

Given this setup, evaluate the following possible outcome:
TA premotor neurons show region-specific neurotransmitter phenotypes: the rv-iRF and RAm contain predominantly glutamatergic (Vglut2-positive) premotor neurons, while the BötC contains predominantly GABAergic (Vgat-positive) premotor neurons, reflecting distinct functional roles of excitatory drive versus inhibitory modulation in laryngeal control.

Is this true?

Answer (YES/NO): NO